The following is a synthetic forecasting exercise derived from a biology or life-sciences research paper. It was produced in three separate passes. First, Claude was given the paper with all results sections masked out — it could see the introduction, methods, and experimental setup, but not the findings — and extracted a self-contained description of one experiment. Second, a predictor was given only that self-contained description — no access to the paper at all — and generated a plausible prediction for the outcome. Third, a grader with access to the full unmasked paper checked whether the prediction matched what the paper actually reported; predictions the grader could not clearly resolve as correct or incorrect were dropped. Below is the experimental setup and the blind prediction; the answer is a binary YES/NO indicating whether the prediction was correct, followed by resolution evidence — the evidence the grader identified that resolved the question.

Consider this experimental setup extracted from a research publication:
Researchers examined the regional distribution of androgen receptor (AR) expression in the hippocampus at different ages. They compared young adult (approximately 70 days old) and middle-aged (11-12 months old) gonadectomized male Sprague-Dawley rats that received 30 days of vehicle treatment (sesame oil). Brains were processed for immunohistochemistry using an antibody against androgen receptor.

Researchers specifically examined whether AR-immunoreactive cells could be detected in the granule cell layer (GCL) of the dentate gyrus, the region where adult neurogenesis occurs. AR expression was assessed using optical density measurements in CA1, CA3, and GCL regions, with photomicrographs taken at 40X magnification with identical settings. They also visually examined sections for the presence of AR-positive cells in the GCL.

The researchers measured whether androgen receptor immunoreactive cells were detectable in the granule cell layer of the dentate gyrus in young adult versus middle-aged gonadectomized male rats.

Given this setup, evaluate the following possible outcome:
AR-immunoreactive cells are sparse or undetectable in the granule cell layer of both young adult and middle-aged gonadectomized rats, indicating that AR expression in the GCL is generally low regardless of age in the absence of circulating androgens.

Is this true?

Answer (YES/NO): NO